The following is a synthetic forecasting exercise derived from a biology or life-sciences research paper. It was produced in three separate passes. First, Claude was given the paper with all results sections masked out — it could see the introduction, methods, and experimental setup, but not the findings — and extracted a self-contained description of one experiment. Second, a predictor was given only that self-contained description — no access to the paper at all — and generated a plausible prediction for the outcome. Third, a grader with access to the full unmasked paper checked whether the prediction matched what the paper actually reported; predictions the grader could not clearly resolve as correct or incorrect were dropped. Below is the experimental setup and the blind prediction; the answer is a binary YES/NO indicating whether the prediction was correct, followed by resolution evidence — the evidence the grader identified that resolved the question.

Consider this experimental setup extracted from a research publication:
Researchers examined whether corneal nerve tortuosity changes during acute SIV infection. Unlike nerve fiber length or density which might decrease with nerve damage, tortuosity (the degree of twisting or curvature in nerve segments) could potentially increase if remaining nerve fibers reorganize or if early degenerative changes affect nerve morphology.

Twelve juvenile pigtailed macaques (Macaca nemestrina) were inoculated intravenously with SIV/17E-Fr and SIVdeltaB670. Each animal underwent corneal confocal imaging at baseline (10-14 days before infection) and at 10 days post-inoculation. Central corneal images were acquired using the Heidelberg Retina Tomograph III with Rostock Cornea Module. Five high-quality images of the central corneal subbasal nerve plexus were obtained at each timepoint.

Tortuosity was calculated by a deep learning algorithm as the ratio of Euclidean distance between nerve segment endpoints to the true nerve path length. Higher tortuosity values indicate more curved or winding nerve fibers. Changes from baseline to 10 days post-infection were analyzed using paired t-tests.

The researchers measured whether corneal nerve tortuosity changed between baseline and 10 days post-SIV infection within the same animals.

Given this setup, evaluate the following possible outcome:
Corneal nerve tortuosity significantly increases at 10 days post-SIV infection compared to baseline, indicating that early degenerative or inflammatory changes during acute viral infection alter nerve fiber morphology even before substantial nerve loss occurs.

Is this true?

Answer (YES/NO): NO